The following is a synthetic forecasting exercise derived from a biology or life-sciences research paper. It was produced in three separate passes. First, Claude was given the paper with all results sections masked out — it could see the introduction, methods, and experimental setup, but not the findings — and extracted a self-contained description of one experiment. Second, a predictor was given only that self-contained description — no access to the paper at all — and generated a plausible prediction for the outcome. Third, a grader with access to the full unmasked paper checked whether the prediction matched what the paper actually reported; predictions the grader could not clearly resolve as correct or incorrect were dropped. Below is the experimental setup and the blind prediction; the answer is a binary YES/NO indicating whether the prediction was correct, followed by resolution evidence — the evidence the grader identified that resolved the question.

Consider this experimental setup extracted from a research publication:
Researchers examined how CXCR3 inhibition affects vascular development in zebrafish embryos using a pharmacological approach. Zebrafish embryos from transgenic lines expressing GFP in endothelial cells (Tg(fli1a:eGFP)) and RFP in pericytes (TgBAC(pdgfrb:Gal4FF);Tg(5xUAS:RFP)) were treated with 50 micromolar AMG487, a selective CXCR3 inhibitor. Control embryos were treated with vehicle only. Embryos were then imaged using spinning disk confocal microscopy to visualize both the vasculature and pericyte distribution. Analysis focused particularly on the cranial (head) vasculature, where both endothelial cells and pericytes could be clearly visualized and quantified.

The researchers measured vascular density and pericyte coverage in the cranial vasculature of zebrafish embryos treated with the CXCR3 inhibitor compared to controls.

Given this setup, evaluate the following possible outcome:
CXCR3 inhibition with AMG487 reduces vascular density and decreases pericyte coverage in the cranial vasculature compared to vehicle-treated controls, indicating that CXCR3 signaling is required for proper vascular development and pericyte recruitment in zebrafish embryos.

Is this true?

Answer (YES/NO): NO